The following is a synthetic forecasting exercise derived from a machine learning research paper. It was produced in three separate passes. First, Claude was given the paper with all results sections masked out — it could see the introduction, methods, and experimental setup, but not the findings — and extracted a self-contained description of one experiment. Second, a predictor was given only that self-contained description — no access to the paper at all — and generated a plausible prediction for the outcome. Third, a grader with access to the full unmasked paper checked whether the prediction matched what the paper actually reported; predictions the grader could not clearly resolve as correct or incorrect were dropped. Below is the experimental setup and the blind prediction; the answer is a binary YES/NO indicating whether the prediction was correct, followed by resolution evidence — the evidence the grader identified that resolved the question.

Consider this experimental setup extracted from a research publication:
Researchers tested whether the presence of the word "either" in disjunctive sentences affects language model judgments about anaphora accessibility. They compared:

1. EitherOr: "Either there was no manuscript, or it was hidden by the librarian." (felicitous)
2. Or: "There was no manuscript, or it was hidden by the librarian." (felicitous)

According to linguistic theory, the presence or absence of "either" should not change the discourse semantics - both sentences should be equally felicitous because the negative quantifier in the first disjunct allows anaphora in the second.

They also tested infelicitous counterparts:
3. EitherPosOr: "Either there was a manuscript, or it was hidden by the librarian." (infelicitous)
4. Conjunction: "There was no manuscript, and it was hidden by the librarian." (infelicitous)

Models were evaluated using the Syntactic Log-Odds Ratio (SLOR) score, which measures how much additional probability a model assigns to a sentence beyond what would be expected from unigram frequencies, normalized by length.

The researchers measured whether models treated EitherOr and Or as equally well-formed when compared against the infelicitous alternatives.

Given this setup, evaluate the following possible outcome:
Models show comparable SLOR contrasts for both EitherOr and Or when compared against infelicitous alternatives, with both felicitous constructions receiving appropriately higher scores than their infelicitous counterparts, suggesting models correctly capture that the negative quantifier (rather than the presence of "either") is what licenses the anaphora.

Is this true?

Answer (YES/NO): NO